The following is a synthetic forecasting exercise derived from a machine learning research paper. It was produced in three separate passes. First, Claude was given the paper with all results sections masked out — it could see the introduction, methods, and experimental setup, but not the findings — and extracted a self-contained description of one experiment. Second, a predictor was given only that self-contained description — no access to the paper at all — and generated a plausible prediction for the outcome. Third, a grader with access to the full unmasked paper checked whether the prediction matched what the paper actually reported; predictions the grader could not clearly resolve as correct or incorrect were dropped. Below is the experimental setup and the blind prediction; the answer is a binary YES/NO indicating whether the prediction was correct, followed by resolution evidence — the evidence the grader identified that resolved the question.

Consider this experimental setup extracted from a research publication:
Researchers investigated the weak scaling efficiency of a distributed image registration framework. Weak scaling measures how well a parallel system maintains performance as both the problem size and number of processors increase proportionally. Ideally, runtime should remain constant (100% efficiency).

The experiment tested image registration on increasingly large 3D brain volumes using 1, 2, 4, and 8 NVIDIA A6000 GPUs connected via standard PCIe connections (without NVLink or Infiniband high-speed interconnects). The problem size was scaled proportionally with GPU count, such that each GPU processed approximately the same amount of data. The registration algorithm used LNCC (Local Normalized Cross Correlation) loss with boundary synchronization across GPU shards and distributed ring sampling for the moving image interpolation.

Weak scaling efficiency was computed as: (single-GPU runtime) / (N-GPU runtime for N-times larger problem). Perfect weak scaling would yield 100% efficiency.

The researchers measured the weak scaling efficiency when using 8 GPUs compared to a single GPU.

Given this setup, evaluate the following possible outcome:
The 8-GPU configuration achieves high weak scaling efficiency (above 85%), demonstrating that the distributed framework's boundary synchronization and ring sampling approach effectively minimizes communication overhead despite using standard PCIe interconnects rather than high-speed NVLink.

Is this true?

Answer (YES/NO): NO